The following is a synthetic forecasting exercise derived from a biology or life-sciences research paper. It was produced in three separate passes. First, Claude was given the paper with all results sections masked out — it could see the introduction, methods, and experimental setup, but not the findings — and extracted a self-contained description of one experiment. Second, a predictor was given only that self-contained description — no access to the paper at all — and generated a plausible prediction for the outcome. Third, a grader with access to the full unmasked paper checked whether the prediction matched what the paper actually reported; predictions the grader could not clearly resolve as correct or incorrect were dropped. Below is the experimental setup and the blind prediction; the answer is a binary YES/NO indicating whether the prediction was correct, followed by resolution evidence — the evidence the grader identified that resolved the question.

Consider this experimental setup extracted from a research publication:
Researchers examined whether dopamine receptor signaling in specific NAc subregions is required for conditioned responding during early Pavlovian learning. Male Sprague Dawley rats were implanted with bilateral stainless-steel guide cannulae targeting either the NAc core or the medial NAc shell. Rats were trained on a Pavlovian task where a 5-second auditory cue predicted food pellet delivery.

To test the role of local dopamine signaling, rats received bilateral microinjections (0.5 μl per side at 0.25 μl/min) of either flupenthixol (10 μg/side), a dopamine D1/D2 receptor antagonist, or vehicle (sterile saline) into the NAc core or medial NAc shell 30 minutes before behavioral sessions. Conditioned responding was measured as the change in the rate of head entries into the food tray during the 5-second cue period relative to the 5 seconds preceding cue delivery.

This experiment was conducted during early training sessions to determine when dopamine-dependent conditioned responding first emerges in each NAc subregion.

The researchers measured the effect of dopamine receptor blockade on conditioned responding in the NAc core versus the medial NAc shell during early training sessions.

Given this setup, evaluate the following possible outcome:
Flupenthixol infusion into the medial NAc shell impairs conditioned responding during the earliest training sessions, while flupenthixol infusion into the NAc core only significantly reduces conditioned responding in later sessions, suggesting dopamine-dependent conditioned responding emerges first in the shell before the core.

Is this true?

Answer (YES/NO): NO